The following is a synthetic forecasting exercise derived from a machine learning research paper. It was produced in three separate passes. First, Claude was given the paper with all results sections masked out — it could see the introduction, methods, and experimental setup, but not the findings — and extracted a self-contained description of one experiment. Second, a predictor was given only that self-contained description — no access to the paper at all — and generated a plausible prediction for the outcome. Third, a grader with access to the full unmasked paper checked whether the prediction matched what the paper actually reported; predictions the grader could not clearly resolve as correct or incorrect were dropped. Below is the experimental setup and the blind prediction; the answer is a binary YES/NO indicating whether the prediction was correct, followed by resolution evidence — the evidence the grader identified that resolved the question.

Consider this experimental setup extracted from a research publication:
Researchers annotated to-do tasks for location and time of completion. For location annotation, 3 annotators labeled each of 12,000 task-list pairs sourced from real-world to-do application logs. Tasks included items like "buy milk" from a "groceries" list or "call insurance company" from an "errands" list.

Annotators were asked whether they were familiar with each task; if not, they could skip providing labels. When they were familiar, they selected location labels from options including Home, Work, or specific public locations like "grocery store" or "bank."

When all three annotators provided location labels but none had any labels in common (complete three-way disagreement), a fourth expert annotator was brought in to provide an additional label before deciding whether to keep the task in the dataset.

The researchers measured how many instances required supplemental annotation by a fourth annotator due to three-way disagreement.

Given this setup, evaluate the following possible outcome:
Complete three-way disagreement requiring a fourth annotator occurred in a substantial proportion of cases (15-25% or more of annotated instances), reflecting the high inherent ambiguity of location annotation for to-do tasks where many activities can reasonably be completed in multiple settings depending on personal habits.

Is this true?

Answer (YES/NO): NO